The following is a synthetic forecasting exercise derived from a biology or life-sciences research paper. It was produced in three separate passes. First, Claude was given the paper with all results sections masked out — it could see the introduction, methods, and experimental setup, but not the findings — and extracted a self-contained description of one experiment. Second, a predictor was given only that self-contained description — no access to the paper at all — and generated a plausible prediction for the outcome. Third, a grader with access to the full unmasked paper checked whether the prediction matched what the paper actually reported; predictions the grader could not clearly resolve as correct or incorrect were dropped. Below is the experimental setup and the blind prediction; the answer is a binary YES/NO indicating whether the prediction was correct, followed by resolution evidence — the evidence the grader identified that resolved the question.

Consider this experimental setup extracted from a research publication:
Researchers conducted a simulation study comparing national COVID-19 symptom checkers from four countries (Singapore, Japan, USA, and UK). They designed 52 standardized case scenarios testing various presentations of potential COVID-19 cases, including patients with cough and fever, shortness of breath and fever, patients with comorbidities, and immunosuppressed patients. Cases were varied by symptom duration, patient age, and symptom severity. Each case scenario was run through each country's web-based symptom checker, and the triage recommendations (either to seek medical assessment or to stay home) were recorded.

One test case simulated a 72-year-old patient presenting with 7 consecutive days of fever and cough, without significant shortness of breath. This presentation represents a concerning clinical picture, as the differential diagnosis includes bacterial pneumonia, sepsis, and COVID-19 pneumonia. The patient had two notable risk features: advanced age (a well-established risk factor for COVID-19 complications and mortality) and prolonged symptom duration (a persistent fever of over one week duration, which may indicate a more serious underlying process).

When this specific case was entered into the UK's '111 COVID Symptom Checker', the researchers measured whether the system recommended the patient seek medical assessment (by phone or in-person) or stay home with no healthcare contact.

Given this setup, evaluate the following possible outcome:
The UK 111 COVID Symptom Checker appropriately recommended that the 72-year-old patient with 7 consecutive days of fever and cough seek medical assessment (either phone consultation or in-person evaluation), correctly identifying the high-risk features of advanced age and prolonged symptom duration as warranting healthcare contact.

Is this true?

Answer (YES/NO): NO